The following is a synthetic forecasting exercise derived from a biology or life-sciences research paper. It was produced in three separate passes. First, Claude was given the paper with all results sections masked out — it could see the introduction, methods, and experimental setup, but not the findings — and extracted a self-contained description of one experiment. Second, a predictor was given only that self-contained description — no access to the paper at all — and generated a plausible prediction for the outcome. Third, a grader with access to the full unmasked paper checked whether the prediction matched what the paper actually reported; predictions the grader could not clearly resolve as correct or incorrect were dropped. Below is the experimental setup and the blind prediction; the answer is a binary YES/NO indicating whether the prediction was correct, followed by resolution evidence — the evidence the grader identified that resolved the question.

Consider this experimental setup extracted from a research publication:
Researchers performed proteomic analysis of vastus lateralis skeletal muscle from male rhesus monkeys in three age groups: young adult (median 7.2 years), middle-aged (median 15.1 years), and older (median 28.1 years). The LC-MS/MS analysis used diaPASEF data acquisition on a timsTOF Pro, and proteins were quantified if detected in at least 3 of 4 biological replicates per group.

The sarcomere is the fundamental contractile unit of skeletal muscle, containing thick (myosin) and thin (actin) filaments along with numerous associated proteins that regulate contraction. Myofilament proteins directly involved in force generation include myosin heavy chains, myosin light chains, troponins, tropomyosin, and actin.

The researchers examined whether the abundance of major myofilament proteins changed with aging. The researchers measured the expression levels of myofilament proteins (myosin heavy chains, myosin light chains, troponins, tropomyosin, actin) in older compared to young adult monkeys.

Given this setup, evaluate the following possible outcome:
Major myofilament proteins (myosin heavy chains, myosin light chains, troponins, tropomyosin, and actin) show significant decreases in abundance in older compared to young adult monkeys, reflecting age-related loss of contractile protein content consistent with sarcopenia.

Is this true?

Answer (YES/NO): NO